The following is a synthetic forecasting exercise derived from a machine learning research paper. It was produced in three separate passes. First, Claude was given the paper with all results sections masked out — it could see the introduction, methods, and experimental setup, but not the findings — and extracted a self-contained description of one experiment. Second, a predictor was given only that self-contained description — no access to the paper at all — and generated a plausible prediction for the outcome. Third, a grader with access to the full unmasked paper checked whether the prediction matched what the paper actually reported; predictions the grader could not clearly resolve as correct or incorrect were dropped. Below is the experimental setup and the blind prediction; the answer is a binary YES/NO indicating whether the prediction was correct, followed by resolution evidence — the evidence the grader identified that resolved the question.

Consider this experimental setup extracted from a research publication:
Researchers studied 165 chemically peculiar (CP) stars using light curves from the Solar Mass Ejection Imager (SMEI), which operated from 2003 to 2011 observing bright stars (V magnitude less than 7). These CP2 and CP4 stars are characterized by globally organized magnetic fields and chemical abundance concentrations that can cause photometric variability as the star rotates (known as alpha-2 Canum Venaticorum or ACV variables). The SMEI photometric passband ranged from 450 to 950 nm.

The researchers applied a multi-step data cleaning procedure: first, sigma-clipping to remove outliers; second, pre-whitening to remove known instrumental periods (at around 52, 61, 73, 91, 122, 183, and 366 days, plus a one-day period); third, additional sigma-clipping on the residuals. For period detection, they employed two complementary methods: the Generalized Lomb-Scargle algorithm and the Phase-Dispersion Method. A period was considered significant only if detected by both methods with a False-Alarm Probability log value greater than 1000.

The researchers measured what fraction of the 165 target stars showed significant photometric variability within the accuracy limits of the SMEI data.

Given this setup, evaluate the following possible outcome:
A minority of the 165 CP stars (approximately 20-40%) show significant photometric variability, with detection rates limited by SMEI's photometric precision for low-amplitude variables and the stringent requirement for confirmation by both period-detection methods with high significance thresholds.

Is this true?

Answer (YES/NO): NO